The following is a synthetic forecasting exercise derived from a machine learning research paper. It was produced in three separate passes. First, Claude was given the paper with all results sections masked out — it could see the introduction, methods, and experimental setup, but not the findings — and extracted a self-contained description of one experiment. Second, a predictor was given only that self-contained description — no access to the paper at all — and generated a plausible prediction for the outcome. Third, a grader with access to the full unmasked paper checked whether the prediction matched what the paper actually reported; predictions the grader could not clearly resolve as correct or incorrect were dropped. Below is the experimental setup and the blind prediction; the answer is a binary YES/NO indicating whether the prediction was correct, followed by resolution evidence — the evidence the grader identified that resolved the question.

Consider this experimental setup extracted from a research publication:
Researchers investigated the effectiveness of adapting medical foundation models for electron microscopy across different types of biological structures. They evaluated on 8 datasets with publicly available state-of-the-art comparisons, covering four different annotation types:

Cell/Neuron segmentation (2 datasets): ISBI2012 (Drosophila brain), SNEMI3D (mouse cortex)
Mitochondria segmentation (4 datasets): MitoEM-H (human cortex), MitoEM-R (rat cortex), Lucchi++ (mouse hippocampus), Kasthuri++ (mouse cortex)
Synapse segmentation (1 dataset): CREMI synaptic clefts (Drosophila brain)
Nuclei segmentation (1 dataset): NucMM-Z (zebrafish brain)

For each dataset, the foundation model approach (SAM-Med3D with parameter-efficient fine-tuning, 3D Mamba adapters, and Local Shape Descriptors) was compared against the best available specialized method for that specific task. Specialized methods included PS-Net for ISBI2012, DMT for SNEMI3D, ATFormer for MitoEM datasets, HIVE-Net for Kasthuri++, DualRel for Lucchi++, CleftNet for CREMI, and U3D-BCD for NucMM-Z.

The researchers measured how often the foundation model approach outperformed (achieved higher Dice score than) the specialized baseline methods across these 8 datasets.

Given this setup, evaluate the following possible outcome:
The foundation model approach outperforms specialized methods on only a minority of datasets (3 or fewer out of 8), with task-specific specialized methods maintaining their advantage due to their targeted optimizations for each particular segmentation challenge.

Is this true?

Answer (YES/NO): NO